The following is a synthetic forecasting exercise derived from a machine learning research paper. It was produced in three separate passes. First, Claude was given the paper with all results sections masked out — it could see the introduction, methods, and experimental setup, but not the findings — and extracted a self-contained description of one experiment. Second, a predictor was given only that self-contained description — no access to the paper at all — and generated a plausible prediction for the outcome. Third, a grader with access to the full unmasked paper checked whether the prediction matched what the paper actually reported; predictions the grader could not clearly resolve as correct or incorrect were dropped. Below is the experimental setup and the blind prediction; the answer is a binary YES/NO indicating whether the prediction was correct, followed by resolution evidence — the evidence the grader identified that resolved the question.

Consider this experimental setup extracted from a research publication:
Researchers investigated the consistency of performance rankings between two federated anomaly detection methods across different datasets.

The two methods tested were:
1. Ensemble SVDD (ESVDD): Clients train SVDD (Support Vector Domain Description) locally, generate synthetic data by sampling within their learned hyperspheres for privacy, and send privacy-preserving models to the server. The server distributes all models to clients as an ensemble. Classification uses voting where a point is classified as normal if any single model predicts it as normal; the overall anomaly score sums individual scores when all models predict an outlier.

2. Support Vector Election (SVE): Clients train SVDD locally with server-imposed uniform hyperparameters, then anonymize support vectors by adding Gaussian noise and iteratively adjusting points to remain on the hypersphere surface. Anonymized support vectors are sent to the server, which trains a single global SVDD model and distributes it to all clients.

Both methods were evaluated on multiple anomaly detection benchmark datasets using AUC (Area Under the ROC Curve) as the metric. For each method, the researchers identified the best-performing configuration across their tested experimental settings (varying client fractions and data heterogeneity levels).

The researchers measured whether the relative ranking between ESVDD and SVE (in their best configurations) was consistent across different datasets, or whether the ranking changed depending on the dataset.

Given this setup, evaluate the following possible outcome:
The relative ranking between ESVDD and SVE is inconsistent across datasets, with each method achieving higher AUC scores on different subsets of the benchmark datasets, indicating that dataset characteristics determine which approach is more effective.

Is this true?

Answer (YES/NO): NO